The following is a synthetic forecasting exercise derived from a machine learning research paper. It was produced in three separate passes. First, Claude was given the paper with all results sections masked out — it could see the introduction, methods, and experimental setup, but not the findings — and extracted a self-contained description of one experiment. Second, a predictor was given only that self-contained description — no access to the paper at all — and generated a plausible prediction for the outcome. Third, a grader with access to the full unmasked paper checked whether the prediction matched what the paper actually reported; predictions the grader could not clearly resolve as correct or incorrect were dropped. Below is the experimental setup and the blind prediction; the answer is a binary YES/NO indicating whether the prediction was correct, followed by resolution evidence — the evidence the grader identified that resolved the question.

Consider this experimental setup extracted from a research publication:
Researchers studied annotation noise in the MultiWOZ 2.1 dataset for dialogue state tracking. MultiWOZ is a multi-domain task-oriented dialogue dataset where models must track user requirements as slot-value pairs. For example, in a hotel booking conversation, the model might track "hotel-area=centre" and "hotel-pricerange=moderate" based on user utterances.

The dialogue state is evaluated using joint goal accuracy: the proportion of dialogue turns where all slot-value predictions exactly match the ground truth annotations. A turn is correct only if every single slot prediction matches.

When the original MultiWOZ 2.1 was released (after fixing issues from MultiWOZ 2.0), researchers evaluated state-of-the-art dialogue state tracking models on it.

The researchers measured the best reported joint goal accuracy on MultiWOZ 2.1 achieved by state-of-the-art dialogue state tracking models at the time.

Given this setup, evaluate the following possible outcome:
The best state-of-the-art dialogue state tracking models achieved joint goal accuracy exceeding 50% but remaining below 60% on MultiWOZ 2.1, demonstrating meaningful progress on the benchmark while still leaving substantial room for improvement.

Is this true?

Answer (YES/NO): YES